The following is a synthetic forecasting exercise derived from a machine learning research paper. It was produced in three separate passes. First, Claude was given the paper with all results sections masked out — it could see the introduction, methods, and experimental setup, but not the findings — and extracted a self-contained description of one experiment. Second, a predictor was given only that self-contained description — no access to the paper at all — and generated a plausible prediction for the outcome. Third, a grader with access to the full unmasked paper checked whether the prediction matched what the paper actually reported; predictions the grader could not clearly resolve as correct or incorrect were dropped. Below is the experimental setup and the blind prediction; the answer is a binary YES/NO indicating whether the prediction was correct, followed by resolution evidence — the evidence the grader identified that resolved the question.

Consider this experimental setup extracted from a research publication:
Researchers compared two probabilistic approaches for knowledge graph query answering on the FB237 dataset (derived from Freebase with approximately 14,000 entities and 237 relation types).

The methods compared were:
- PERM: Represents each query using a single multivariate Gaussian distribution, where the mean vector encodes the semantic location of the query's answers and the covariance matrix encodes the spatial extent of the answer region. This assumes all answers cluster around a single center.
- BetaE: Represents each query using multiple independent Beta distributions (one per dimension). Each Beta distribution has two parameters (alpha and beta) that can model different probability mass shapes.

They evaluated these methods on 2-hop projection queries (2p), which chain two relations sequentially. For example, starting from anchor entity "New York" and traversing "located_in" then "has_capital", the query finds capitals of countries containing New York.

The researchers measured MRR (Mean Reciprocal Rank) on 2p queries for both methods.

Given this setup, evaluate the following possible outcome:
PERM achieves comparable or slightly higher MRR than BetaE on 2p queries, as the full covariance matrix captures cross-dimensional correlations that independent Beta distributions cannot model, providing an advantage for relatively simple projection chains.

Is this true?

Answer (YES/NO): NO